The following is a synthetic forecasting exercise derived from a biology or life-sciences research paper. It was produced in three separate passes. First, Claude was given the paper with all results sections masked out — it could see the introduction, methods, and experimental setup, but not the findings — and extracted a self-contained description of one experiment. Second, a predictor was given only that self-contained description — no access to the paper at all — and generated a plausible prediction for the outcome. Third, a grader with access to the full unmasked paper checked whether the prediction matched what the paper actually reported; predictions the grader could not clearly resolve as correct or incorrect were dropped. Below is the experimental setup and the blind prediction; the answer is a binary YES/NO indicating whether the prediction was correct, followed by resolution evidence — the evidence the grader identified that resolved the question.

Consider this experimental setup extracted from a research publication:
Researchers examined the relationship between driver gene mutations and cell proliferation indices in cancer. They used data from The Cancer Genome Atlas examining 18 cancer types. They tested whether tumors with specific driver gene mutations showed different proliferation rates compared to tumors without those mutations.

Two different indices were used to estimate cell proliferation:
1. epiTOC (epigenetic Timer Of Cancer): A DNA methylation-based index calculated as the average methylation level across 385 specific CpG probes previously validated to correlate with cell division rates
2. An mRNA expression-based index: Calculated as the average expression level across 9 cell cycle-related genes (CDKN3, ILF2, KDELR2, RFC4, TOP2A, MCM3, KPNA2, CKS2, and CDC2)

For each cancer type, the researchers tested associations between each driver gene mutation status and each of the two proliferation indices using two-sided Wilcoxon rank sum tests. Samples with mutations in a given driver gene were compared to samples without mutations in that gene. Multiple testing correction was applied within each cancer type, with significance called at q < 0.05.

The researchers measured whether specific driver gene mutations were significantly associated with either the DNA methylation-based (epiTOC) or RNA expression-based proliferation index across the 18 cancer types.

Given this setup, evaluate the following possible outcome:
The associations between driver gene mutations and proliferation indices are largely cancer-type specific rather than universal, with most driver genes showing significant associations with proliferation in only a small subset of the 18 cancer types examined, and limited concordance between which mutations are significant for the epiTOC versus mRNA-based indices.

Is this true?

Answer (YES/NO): YES